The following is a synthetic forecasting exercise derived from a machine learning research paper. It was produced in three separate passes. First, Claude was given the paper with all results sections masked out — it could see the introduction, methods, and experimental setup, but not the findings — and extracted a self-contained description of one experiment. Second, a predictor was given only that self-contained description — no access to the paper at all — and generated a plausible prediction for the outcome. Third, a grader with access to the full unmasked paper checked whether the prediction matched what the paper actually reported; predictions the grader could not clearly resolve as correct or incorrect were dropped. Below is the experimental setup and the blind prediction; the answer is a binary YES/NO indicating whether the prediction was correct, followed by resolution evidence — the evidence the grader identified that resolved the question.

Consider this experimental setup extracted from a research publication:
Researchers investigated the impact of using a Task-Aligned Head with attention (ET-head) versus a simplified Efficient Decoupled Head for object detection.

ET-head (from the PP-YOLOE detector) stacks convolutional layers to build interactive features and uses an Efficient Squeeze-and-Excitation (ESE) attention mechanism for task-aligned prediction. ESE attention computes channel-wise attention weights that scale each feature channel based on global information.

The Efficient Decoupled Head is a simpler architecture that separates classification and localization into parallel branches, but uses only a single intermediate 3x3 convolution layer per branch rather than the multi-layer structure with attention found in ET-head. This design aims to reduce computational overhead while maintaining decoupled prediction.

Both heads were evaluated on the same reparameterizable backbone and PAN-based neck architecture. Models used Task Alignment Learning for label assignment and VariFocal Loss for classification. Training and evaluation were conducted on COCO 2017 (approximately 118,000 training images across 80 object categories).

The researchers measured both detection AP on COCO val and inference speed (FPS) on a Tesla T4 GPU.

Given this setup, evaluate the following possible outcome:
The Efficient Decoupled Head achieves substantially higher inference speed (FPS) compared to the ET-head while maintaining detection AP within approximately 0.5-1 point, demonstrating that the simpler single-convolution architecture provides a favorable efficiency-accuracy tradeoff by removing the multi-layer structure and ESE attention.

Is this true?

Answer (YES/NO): YES